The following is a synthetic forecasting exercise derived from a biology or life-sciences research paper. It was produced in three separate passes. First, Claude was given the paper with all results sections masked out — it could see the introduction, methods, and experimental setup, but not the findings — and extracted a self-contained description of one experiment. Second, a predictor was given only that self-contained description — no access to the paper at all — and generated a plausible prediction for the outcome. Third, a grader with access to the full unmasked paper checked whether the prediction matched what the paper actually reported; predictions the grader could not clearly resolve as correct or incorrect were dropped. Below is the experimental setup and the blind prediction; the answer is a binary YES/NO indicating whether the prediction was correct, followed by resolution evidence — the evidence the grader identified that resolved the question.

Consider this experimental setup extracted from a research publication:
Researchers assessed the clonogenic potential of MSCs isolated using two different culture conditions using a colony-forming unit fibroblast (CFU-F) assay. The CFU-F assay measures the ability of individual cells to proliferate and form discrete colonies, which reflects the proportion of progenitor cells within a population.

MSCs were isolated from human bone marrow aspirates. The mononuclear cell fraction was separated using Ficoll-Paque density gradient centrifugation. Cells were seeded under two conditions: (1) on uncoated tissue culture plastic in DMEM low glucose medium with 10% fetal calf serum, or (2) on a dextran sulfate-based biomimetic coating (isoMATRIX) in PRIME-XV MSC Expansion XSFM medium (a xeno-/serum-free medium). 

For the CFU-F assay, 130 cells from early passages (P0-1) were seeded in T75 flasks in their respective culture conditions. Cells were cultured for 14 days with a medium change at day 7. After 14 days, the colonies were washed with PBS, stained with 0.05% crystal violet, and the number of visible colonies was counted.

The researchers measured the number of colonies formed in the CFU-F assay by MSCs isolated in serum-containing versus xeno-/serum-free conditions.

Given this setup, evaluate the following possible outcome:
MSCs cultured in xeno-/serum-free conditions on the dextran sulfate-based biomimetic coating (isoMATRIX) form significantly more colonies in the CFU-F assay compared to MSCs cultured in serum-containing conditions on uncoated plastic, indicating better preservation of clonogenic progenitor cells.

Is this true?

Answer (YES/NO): YES